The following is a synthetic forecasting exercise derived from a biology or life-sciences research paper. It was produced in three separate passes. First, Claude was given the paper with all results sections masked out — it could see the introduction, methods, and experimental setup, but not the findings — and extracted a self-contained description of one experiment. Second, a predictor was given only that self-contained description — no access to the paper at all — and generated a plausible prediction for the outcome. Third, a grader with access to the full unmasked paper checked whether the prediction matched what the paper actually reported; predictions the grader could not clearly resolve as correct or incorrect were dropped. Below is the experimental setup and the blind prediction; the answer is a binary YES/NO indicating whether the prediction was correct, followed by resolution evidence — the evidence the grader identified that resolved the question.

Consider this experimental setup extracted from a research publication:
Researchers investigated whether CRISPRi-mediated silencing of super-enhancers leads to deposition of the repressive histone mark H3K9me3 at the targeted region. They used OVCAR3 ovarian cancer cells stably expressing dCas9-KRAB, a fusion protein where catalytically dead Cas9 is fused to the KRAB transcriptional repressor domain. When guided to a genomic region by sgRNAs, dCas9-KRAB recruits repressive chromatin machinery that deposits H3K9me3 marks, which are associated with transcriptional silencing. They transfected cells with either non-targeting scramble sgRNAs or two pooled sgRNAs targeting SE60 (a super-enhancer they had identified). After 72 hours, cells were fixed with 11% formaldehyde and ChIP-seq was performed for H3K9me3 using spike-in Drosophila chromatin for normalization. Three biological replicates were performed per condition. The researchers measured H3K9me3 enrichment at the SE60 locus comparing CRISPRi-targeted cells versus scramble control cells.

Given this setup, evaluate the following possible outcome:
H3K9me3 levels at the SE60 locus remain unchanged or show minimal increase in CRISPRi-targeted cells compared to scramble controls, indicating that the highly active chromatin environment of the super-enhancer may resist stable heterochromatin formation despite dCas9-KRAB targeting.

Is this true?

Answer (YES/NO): NO